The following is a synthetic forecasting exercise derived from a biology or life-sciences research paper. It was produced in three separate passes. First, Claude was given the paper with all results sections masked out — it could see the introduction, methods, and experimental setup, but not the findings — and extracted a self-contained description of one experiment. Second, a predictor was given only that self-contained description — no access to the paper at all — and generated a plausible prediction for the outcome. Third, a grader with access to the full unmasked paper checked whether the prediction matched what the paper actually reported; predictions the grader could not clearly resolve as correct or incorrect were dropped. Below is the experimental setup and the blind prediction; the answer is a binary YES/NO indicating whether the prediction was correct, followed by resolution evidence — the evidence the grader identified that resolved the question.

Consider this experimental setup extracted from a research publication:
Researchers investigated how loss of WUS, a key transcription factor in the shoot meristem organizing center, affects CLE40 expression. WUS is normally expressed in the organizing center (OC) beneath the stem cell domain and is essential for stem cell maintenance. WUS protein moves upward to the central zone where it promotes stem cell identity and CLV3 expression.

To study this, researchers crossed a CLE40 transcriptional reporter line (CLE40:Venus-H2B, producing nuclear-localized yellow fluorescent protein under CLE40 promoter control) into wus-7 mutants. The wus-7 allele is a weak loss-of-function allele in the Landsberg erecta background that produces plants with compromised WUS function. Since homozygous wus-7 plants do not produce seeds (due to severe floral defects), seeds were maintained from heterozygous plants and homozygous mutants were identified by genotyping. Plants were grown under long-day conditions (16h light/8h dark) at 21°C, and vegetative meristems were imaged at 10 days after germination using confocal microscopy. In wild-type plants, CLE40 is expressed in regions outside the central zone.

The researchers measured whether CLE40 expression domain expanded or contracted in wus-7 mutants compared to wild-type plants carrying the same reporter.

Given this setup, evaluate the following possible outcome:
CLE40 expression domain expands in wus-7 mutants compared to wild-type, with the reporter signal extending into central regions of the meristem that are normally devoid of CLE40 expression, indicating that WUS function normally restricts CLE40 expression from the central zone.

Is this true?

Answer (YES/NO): YES